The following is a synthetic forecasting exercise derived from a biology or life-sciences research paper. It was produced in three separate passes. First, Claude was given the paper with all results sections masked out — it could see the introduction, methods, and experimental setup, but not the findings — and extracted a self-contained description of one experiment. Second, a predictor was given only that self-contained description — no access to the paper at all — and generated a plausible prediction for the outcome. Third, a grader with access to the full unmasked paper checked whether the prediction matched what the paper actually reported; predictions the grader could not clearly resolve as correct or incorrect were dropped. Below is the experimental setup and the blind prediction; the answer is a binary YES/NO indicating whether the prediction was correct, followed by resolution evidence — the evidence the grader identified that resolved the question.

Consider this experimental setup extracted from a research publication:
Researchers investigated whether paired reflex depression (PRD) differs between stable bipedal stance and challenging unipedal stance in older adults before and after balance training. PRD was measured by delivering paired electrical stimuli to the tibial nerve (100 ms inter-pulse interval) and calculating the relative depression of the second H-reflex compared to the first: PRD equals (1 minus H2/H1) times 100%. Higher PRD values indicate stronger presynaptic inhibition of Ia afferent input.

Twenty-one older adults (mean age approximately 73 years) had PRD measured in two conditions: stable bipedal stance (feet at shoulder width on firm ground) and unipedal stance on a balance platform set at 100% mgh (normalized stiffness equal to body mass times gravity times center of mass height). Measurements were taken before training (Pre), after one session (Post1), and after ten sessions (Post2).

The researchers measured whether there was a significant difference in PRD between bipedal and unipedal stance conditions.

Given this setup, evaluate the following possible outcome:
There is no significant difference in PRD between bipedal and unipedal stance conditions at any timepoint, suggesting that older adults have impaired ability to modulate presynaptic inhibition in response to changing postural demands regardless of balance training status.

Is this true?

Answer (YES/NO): NO